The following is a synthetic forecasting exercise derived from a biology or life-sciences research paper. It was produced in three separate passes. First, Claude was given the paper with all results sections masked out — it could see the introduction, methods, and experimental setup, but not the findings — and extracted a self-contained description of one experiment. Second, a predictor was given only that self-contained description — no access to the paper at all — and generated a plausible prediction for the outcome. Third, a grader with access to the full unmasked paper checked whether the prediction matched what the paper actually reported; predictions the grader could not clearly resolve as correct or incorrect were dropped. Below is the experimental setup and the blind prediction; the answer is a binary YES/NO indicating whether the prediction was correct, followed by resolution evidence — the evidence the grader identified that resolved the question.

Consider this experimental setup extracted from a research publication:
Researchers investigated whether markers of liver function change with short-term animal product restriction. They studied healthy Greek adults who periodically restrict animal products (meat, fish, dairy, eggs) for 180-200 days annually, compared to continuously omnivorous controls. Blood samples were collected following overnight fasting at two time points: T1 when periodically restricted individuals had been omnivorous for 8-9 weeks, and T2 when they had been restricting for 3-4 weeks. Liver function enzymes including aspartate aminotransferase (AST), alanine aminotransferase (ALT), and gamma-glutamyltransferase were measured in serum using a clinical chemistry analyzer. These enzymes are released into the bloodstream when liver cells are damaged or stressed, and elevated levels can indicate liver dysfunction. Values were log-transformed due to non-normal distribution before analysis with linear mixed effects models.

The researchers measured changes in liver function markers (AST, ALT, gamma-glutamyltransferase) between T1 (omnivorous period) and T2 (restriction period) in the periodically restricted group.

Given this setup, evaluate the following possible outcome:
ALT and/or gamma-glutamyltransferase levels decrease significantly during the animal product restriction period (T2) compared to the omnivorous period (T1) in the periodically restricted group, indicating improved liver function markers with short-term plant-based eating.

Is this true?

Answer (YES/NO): YES